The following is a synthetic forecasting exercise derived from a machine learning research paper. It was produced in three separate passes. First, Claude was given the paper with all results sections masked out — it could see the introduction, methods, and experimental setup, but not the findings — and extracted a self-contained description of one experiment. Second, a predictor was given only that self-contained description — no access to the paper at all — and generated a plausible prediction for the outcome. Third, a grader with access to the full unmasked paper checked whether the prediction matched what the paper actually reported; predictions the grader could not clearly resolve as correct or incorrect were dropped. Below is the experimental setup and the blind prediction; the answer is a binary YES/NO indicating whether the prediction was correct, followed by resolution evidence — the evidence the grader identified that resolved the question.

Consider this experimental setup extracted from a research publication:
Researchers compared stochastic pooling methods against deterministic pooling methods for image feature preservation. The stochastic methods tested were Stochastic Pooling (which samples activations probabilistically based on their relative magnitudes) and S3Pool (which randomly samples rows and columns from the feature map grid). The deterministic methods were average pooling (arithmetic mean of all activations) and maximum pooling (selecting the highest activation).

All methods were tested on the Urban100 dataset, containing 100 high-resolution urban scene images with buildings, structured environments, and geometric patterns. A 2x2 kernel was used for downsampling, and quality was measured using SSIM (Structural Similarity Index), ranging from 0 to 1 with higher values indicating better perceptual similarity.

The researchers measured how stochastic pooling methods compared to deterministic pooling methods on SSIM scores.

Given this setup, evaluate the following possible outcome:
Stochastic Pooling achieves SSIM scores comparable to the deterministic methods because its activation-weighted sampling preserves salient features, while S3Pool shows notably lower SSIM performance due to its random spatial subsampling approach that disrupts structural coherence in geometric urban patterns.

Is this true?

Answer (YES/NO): NO